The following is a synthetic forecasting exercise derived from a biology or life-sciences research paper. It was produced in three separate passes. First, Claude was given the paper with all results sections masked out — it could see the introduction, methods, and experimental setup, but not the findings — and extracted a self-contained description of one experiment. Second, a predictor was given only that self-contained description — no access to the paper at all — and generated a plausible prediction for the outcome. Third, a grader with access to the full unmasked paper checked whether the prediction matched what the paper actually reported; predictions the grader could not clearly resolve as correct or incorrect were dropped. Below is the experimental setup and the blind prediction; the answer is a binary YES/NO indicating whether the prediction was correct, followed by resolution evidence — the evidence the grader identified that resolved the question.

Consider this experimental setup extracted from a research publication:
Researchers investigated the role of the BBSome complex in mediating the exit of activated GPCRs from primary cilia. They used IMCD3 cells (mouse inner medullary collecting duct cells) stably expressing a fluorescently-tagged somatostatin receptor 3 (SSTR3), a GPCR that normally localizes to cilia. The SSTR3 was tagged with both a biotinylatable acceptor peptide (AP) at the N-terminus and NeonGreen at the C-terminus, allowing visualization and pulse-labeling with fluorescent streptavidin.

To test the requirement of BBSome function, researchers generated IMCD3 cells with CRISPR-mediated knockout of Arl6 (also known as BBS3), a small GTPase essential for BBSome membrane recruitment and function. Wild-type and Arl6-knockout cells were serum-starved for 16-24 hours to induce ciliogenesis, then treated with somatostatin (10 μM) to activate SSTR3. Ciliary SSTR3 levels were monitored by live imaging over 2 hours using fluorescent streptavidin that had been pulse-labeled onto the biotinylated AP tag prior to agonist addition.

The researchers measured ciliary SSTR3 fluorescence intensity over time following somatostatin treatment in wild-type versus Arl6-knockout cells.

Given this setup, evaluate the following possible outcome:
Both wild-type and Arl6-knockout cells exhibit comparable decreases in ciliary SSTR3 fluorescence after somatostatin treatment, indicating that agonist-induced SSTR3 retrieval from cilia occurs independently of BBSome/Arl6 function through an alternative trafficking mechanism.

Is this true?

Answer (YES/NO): NO